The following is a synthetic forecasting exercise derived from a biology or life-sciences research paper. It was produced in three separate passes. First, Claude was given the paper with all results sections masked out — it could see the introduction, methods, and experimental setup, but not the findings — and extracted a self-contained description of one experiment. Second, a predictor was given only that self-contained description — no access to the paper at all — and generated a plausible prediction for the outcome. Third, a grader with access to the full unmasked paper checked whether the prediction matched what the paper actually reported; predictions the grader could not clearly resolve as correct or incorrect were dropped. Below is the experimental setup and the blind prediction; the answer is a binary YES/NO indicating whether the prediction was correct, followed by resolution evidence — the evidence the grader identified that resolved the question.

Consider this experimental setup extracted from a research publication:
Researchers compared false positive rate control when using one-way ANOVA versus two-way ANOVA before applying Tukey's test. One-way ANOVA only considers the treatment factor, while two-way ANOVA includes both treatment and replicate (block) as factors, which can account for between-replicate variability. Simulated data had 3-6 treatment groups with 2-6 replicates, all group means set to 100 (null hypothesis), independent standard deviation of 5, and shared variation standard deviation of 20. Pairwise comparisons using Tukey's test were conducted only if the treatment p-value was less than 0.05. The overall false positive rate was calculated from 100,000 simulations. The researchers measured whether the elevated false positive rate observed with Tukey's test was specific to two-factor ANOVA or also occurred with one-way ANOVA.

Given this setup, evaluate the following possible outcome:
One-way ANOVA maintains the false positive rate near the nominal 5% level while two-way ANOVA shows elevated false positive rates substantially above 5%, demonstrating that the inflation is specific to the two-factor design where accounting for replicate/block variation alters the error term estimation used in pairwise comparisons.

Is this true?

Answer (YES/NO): NO